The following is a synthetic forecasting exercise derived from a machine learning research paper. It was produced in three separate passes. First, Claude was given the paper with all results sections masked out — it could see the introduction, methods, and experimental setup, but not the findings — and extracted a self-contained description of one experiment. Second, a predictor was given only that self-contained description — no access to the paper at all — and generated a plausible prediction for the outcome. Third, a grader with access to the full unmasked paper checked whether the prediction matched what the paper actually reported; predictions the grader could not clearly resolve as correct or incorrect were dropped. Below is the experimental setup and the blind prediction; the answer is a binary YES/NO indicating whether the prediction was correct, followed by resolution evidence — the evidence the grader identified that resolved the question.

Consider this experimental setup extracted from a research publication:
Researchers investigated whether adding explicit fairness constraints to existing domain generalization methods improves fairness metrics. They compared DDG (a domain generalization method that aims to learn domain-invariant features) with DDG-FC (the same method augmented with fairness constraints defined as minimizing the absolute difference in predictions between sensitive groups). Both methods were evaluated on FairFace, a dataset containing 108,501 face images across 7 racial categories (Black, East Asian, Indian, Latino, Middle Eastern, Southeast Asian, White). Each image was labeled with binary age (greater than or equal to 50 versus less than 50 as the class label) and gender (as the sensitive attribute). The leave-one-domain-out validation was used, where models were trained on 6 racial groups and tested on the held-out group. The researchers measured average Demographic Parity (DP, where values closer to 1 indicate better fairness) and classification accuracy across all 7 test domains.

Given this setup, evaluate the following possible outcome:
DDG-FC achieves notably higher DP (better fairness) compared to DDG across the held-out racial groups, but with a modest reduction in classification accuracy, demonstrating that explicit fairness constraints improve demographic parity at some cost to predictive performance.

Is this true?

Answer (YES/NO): NO